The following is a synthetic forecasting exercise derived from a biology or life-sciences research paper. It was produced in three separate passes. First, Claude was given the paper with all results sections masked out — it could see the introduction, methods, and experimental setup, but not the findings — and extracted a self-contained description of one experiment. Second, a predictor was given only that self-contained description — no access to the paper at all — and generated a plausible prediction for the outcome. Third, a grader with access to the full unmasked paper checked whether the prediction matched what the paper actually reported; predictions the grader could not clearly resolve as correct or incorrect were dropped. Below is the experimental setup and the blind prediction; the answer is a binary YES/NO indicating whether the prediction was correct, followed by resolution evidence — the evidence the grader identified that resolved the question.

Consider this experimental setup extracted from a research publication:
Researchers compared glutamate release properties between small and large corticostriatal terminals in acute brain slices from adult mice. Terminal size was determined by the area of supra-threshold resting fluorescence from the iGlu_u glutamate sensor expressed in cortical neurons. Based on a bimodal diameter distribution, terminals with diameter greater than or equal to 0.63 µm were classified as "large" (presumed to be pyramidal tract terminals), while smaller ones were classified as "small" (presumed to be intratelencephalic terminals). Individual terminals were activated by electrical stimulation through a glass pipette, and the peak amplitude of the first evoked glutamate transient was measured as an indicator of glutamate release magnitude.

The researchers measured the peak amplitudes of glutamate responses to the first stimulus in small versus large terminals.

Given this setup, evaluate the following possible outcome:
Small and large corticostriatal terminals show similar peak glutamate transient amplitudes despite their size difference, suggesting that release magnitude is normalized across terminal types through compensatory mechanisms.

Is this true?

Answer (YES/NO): YES